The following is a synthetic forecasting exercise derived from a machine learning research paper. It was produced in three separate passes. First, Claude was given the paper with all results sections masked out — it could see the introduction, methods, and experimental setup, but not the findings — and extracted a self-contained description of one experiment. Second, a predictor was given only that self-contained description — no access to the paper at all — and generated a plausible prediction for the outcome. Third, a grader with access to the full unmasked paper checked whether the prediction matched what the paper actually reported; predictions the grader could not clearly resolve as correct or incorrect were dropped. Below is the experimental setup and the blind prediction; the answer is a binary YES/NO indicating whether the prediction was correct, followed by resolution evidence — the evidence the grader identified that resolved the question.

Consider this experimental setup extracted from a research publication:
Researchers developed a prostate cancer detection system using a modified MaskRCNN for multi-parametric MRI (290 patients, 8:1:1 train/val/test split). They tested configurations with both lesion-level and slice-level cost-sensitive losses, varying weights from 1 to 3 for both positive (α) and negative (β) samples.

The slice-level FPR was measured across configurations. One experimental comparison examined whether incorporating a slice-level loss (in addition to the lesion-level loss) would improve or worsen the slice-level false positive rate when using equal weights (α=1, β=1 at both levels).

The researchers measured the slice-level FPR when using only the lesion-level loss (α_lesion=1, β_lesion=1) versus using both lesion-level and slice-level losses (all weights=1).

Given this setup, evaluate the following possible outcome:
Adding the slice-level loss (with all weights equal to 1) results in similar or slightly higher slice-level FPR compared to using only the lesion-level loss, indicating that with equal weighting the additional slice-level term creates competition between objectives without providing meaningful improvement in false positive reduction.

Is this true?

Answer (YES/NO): NO